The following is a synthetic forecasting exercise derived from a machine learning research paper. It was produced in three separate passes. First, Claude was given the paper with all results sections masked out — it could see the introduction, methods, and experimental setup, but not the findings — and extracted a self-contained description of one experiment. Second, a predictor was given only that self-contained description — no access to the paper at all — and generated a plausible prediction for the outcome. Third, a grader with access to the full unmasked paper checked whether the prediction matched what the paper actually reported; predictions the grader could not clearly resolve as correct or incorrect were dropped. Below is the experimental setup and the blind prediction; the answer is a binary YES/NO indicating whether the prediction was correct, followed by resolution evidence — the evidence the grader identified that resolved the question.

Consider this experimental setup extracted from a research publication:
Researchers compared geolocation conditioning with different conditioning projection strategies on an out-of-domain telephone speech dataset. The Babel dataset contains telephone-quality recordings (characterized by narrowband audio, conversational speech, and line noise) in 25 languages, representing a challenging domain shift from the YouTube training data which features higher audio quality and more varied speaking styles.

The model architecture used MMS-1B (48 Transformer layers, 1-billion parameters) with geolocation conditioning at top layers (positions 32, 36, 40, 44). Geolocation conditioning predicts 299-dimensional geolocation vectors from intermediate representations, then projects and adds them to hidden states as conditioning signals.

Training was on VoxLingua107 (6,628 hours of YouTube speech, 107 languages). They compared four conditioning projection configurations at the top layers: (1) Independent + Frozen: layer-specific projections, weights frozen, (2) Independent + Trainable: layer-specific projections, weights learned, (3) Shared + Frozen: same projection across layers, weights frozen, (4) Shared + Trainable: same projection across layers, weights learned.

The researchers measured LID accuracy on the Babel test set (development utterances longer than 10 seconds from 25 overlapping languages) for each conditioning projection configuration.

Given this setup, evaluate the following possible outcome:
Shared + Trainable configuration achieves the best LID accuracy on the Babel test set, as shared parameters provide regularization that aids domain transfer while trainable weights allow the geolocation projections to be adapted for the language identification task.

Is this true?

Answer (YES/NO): YES